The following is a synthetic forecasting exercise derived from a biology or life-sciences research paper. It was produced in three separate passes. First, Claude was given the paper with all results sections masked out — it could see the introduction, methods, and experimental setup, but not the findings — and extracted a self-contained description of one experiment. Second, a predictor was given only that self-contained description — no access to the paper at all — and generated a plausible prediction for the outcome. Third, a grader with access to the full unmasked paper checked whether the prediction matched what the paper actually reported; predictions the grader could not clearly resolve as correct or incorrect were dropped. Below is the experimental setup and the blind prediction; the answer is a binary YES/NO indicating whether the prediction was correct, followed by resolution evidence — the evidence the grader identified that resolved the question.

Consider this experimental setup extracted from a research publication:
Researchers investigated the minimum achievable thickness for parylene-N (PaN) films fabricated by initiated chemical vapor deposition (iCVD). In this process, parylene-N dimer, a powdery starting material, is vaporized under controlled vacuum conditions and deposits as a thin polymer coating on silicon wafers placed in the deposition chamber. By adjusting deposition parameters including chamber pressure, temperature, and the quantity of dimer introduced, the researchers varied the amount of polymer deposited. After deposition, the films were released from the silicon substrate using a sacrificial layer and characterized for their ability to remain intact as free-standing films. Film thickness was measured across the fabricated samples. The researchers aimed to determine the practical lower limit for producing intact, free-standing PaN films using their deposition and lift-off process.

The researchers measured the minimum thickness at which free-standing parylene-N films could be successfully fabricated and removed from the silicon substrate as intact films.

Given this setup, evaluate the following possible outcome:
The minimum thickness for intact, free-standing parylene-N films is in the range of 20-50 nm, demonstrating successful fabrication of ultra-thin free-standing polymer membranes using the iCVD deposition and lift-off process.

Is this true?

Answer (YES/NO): YES